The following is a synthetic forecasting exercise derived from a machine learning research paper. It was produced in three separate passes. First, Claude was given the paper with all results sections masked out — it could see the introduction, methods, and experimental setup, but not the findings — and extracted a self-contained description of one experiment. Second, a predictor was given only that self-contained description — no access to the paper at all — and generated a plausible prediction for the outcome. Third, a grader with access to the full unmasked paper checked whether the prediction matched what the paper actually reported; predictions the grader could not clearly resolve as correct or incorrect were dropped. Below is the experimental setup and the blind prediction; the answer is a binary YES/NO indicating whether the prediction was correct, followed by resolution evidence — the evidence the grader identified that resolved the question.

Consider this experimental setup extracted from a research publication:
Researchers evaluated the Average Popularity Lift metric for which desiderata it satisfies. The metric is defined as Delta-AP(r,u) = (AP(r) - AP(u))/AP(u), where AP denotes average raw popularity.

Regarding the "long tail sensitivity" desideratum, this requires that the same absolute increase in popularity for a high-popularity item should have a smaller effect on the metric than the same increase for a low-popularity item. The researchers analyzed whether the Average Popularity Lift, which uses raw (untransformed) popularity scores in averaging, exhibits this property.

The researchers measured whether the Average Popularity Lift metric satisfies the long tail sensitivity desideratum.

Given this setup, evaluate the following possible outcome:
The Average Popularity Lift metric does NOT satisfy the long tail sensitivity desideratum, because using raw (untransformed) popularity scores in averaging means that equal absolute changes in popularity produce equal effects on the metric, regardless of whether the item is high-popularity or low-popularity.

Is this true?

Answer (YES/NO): YES